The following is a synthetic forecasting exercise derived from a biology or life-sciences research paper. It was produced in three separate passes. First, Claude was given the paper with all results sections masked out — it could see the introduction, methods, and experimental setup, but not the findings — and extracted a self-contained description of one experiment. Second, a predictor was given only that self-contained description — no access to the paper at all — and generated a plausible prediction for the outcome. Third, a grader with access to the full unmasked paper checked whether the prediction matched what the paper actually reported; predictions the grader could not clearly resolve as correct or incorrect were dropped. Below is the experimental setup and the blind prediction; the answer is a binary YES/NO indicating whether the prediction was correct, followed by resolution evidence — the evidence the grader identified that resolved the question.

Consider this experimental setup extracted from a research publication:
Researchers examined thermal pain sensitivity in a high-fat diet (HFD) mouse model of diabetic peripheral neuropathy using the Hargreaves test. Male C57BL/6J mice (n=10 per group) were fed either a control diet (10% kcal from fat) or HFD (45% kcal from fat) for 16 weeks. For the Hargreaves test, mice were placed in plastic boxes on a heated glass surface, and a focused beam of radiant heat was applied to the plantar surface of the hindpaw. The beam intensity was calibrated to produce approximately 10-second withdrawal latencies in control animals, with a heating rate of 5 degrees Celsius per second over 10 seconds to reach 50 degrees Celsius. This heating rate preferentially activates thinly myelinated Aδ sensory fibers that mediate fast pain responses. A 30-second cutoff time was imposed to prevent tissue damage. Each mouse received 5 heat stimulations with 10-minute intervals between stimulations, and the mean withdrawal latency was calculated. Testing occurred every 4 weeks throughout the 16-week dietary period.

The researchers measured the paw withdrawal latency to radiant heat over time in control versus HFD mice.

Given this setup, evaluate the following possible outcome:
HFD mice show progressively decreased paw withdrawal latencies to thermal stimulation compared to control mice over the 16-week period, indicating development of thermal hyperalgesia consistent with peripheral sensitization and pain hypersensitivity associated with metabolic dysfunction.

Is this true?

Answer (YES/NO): YES